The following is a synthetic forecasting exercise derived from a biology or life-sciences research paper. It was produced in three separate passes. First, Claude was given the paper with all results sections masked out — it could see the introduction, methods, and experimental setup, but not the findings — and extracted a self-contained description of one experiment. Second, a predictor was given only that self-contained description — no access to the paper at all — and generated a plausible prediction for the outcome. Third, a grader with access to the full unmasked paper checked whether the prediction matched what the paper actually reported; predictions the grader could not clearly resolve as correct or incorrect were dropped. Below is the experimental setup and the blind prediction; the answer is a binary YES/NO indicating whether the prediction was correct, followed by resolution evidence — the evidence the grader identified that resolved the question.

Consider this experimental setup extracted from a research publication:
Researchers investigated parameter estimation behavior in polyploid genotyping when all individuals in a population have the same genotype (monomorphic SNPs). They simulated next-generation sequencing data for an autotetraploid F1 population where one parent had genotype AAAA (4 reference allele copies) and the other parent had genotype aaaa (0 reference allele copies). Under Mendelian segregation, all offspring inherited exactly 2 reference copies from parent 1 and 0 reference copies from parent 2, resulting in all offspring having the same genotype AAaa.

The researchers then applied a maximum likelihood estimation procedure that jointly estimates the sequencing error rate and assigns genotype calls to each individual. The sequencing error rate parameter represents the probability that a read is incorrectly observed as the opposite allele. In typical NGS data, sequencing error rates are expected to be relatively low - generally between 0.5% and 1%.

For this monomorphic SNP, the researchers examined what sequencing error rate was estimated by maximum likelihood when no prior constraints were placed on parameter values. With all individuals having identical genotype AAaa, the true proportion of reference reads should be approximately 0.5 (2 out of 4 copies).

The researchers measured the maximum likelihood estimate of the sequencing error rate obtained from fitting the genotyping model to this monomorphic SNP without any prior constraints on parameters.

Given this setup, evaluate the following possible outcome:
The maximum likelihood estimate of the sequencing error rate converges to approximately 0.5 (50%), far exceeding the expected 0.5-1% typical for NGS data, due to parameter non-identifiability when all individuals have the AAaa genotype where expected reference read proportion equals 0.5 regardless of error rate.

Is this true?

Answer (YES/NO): YES